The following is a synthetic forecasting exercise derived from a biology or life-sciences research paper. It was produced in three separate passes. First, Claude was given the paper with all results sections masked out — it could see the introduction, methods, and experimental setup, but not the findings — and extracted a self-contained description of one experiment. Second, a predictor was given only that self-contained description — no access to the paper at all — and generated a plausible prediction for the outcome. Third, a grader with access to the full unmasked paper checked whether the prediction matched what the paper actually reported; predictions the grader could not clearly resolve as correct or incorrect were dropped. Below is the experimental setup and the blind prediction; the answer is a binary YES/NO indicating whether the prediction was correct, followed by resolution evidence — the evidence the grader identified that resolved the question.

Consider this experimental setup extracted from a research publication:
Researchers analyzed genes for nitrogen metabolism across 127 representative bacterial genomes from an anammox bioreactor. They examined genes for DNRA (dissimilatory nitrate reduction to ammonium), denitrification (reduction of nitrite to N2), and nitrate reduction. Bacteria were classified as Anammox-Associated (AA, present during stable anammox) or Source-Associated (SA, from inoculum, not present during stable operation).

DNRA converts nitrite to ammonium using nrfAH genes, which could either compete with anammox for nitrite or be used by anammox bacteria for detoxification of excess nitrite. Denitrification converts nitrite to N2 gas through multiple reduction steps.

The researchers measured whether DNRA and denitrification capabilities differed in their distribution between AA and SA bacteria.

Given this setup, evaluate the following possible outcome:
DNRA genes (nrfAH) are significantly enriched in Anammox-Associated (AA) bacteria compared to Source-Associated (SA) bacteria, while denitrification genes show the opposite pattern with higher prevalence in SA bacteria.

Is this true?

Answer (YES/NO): YES